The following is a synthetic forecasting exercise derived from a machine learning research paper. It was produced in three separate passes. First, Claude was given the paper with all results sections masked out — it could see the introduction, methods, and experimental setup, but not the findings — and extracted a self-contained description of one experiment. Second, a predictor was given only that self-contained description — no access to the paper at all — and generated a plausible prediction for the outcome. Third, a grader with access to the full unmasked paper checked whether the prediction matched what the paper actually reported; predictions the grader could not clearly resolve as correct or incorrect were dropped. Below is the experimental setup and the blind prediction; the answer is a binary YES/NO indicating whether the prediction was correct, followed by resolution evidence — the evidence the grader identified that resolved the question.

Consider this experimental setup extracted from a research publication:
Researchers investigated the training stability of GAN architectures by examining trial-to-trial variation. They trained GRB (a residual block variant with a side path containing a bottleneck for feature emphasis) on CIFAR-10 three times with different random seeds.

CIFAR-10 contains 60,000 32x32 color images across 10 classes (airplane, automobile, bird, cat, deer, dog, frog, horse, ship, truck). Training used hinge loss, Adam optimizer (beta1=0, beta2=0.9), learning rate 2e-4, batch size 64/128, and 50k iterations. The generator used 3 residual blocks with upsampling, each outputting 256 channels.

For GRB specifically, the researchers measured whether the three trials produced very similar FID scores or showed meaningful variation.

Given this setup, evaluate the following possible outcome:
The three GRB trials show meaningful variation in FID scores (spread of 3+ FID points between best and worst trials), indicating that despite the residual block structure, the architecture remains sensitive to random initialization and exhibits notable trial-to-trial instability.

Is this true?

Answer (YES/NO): NO